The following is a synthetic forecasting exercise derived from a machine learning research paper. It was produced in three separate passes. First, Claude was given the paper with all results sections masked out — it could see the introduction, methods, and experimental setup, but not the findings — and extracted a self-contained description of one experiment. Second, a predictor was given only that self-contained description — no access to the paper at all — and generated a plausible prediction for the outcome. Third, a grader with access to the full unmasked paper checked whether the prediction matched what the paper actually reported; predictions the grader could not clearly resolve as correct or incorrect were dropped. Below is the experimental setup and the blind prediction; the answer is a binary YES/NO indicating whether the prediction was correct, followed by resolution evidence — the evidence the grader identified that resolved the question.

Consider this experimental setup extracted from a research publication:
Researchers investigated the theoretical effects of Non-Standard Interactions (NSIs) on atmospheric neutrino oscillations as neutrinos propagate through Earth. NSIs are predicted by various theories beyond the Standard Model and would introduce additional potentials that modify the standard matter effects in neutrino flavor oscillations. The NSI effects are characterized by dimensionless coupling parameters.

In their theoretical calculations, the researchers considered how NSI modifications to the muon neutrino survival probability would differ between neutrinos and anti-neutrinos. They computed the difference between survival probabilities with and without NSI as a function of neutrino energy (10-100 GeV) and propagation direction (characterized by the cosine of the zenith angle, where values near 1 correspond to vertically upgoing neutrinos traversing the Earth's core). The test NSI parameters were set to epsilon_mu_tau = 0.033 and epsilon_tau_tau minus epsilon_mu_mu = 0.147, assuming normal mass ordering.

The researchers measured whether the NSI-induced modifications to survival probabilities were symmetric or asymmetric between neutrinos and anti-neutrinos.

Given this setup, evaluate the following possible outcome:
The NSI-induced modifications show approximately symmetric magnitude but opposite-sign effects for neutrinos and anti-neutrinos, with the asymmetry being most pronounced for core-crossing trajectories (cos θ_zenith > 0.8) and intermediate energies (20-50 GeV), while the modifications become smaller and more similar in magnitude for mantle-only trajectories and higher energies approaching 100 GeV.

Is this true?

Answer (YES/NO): NO